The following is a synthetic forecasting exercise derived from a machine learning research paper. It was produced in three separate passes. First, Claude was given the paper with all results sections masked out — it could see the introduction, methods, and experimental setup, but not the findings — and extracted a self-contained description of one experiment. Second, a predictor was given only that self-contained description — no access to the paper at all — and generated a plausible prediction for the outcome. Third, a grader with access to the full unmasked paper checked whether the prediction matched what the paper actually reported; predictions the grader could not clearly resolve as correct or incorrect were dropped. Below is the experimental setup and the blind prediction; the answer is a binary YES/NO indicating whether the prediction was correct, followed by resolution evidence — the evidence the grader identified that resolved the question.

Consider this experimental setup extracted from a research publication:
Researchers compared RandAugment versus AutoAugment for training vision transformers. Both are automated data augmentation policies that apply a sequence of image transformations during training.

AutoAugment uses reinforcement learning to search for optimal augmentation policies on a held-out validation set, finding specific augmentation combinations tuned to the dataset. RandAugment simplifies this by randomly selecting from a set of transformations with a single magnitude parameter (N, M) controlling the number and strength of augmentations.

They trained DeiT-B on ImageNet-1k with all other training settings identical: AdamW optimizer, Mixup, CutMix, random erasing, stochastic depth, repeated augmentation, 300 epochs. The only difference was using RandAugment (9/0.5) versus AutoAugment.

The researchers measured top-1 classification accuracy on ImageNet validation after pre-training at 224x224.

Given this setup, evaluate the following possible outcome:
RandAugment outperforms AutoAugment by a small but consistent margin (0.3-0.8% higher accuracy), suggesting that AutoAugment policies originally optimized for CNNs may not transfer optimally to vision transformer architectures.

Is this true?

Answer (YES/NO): YES